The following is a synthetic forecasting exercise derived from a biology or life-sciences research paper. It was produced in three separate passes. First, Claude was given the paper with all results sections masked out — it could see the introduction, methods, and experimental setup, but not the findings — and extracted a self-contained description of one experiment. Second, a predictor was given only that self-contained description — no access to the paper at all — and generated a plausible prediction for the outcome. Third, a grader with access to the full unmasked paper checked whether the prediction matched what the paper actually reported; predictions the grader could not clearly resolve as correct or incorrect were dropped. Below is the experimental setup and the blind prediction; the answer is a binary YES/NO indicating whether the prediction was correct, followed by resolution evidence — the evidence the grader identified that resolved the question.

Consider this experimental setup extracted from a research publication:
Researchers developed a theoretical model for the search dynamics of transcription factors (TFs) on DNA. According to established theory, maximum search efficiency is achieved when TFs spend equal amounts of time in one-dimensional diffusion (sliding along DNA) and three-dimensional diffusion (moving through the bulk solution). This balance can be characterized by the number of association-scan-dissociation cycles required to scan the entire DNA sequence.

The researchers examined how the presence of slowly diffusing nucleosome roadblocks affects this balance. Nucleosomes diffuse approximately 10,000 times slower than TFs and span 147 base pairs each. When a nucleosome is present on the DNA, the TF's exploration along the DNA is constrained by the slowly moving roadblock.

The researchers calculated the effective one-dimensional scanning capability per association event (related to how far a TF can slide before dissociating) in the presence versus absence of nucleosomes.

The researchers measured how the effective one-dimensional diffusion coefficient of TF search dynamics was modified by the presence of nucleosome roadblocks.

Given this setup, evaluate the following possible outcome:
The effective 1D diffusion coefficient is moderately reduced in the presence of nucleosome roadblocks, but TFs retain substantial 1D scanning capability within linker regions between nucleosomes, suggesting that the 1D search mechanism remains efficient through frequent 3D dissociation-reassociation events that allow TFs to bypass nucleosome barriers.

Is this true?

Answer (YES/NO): NO